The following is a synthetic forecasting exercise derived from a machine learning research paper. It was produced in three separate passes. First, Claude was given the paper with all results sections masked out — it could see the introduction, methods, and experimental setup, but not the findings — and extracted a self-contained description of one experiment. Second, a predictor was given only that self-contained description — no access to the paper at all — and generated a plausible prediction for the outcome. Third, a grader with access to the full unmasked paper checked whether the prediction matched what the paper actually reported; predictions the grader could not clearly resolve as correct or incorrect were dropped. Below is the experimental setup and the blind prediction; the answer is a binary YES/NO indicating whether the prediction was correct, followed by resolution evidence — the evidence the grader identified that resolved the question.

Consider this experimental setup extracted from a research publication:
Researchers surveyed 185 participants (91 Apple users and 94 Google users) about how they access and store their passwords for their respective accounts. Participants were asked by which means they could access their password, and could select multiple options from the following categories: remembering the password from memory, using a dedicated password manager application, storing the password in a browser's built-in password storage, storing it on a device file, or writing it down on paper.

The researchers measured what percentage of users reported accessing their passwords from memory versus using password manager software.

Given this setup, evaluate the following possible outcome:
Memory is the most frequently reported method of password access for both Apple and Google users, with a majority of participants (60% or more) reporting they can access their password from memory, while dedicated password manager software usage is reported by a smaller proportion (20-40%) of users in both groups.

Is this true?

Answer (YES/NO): YES